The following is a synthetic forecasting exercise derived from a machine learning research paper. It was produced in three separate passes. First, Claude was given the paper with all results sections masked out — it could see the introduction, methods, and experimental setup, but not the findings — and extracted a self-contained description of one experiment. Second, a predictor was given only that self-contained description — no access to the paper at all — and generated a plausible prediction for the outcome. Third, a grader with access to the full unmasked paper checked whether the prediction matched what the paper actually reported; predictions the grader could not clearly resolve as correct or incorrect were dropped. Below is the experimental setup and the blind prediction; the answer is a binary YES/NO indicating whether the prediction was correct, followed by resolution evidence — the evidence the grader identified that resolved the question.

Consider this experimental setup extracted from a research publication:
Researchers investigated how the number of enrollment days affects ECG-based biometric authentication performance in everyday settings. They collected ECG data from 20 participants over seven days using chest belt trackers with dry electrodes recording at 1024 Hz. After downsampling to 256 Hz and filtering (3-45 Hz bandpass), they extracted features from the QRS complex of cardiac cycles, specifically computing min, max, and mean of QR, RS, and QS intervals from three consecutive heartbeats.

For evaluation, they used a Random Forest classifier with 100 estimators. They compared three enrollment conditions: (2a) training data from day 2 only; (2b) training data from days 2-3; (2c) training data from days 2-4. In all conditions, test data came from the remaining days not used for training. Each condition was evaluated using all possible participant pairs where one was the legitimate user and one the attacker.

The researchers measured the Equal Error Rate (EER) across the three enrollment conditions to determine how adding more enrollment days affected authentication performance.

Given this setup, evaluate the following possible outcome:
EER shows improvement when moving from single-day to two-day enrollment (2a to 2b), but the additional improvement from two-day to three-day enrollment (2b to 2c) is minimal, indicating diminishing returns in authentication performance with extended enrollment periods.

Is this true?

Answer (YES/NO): NO